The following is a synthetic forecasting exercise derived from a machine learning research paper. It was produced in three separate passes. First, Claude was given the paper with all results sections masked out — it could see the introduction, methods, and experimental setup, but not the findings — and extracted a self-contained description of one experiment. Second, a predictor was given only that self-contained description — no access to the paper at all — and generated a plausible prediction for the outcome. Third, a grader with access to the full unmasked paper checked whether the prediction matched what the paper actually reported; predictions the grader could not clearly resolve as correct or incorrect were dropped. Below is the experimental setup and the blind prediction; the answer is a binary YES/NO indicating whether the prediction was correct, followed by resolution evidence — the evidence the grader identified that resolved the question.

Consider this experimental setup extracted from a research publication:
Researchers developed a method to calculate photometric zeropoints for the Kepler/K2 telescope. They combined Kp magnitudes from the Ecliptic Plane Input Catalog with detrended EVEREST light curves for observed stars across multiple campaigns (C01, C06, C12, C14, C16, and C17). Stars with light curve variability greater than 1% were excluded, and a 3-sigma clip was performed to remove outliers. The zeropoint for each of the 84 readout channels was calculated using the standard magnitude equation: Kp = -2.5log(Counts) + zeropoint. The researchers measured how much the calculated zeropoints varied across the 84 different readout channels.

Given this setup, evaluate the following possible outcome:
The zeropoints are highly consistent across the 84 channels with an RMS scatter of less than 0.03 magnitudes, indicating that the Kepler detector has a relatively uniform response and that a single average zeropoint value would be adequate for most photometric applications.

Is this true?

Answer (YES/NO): NO